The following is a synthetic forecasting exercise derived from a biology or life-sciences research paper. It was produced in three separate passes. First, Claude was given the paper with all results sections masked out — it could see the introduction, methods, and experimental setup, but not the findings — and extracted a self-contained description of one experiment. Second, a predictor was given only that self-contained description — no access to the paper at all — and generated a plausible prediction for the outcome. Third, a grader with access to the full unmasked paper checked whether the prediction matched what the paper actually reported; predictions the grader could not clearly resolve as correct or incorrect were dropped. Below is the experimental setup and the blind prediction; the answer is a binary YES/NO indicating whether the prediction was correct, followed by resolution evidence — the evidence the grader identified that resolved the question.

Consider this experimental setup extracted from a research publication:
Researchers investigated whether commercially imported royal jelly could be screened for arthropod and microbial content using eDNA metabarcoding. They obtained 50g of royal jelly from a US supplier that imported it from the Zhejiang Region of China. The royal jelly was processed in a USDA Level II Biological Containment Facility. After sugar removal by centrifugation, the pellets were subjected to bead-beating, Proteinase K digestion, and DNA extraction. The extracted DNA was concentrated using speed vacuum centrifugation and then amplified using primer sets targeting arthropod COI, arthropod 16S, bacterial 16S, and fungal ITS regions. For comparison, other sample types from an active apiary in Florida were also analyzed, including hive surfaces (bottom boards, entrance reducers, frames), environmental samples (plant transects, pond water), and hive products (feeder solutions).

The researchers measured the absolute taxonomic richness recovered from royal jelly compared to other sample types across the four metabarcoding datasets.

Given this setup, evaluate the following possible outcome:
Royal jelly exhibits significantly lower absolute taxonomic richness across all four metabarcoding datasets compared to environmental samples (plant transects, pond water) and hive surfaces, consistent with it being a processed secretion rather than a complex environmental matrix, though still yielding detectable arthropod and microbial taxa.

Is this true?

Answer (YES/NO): YES